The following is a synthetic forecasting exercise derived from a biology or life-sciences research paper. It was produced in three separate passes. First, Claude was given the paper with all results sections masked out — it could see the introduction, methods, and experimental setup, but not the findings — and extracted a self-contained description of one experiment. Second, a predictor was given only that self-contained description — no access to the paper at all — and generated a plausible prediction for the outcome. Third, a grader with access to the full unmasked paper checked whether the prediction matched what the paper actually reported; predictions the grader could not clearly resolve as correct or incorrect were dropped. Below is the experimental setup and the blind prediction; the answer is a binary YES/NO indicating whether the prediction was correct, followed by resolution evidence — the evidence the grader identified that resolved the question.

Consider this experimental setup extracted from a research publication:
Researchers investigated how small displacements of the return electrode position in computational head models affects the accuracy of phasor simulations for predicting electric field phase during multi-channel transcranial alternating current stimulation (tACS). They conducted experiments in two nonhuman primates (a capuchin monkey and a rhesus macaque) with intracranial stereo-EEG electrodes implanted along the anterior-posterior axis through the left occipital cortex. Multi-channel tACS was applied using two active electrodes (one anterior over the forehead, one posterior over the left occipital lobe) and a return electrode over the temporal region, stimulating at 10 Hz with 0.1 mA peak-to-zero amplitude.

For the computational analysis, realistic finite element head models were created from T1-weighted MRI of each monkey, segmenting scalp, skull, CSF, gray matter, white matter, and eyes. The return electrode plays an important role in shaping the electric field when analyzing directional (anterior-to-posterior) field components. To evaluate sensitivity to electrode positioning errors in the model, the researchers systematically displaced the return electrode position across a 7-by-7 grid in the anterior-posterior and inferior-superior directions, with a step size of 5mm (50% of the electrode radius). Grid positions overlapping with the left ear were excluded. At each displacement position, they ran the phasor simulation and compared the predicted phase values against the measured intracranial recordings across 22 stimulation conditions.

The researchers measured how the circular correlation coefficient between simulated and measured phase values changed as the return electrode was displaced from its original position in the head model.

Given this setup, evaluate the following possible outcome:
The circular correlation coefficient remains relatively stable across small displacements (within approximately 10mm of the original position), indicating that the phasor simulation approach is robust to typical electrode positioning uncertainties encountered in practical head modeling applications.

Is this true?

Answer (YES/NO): NO